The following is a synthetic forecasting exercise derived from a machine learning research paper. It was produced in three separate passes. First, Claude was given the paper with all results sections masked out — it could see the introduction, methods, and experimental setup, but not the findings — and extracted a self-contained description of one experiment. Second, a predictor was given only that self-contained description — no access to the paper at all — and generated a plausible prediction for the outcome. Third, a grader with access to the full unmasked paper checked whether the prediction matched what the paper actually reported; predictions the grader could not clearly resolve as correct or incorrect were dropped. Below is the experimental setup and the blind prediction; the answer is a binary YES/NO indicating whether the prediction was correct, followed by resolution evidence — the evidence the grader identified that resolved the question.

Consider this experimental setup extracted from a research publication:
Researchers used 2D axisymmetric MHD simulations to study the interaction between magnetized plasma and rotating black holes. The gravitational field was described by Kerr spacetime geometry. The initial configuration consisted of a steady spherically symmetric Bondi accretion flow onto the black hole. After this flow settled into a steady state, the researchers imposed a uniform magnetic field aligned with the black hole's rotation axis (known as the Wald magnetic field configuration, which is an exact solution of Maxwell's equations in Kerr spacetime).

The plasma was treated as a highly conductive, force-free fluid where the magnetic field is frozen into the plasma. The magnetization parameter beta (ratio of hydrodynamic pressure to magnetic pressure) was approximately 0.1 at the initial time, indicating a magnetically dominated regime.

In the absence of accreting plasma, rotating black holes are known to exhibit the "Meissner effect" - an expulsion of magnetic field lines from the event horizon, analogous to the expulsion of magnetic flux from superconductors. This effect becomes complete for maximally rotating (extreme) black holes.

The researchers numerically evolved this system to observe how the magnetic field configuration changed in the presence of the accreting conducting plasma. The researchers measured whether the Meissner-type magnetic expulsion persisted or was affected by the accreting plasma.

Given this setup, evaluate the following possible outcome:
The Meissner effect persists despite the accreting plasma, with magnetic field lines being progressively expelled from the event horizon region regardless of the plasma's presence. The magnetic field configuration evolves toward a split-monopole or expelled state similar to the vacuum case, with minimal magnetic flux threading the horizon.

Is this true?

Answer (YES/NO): NO